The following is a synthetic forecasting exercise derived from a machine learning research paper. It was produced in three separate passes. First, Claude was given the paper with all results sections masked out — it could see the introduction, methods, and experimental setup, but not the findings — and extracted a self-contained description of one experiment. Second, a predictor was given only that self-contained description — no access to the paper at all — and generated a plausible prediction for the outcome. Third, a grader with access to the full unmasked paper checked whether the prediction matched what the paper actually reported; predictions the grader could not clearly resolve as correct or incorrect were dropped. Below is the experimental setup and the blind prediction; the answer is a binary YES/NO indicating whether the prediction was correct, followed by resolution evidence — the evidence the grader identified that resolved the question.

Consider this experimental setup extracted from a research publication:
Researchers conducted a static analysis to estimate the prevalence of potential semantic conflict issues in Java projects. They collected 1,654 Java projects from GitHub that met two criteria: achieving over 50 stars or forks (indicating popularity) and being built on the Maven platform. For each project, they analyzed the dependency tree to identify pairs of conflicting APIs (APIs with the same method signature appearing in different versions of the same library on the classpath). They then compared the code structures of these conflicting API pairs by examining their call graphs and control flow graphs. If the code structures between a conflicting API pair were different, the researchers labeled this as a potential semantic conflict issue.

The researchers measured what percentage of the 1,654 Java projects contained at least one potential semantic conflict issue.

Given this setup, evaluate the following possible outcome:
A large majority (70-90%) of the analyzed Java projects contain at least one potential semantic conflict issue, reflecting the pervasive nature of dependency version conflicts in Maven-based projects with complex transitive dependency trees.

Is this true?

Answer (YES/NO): YES